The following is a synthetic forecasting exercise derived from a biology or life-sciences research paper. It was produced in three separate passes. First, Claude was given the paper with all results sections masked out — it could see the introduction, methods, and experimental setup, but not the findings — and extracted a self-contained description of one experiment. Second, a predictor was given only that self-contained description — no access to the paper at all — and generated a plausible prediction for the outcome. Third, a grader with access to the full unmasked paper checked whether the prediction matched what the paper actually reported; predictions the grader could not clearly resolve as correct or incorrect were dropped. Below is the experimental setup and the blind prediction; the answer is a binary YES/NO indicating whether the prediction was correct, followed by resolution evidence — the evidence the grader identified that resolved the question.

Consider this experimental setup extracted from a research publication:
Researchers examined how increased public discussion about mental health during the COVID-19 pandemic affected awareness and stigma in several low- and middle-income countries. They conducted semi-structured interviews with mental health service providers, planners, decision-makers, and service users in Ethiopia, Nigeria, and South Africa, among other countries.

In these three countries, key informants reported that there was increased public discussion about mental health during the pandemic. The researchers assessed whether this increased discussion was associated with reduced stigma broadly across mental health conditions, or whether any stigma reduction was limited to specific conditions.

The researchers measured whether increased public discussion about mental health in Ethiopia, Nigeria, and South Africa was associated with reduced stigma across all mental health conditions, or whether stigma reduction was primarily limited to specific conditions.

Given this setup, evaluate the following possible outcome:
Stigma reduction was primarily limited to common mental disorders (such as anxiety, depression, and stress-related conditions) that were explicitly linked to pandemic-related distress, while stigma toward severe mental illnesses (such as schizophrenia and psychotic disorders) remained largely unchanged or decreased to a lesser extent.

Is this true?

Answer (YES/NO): YES